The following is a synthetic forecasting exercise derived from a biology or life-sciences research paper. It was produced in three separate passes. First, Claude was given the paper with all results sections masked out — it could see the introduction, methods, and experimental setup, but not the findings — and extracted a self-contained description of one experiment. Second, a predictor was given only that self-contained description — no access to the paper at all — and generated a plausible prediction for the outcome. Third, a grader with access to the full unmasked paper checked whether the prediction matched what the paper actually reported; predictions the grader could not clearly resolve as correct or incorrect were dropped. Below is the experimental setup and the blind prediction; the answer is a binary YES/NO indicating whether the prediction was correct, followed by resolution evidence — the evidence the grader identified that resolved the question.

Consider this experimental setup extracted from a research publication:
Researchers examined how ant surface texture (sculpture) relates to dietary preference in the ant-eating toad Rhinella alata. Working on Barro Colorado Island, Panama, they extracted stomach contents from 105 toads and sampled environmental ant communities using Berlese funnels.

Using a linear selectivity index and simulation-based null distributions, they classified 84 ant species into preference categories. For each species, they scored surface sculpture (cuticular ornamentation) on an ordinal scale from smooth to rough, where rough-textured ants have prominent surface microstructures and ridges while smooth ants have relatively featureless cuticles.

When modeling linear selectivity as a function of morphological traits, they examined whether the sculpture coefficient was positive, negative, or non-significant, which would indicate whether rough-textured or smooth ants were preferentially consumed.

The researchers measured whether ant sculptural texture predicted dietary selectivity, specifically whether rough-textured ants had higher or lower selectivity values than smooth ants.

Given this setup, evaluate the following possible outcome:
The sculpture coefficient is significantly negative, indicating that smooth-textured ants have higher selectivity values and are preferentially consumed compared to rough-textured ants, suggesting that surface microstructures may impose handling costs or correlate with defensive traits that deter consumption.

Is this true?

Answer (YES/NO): NO